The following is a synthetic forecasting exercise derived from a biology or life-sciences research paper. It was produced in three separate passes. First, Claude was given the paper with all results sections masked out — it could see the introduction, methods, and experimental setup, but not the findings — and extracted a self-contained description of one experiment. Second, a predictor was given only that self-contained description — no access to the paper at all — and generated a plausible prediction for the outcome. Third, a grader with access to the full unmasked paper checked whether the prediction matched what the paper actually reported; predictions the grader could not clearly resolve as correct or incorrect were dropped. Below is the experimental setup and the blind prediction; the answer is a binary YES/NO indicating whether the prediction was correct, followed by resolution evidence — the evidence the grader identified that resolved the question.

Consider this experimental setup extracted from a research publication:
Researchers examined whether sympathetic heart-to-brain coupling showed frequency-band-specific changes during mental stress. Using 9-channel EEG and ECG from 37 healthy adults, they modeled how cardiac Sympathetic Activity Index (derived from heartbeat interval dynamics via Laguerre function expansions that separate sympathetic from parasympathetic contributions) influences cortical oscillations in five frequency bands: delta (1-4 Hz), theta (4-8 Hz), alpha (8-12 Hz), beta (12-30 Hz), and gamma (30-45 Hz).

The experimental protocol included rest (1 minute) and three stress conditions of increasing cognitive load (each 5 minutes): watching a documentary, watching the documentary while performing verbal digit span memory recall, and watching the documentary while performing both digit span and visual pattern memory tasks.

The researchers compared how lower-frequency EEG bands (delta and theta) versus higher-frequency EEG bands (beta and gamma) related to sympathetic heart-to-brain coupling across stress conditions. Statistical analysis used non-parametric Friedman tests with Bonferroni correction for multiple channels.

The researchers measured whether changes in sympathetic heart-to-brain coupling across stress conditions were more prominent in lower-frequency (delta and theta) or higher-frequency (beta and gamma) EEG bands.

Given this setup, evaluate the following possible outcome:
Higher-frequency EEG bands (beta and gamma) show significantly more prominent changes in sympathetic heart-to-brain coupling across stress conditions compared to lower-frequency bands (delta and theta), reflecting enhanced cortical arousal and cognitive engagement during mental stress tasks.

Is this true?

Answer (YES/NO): NO